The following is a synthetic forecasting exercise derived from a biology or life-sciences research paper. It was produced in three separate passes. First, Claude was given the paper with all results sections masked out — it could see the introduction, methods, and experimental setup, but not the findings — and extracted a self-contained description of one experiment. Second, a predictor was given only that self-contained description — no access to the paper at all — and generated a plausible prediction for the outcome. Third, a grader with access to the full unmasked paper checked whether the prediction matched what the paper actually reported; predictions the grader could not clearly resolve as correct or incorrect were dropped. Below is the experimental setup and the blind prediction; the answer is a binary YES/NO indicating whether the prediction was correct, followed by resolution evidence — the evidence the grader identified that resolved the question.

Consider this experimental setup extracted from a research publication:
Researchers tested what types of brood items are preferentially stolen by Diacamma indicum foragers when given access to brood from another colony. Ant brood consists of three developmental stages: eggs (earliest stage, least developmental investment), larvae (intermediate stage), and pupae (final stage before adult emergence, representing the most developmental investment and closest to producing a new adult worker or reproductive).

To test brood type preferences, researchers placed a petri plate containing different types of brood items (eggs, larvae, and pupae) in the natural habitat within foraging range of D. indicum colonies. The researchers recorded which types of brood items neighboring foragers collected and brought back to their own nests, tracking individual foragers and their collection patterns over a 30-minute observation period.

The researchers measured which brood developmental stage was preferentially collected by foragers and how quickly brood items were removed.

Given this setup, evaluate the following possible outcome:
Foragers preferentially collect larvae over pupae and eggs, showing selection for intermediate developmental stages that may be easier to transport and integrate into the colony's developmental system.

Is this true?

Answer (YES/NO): NO